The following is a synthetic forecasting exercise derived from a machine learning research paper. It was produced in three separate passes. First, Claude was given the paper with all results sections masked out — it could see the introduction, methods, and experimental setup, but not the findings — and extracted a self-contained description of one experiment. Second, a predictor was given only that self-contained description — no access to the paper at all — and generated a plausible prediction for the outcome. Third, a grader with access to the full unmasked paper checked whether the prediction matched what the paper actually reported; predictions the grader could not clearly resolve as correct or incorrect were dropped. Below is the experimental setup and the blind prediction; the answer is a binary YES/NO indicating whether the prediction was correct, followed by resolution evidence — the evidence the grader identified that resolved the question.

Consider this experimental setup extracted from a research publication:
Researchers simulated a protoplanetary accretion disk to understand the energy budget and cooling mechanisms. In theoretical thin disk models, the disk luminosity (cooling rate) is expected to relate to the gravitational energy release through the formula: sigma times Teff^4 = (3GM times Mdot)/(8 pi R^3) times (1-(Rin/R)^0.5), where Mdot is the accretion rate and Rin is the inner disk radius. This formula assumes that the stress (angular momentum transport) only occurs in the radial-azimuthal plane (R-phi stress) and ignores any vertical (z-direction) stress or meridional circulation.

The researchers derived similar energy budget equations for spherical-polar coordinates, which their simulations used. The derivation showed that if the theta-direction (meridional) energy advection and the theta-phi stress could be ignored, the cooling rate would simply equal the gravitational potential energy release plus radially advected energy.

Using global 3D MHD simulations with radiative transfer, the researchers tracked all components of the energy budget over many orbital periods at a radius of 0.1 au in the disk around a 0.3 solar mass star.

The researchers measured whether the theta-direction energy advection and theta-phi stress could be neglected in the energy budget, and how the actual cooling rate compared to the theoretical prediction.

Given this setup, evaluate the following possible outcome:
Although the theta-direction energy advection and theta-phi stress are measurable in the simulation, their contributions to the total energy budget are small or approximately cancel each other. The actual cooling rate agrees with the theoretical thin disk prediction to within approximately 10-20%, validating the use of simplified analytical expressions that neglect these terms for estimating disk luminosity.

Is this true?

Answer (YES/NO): NO